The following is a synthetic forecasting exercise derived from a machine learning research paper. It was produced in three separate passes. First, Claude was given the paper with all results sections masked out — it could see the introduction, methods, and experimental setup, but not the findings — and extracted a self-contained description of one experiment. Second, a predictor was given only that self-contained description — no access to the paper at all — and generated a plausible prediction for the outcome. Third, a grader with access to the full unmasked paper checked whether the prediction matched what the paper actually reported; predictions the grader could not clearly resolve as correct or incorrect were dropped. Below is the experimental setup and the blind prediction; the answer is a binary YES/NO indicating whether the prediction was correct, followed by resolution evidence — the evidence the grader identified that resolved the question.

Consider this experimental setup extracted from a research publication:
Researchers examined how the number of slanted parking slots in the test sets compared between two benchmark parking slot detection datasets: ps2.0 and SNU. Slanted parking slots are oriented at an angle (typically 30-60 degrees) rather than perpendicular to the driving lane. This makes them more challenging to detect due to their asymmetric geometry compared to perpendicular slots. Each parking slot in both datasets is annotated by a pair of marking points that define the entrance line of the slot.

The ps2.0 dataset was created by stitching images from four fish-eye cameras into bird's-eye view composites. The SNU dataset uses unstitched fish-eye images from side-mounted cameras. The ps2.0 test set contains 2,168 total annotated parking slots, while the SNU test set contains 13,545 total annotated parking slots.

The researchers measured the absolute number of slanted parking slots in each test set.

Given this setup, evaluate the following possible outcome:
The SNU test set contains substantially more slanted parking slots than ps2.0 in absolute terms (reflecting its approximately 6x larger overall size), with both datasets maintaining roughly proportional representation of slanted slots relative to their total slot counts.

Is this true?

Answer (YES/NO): NO